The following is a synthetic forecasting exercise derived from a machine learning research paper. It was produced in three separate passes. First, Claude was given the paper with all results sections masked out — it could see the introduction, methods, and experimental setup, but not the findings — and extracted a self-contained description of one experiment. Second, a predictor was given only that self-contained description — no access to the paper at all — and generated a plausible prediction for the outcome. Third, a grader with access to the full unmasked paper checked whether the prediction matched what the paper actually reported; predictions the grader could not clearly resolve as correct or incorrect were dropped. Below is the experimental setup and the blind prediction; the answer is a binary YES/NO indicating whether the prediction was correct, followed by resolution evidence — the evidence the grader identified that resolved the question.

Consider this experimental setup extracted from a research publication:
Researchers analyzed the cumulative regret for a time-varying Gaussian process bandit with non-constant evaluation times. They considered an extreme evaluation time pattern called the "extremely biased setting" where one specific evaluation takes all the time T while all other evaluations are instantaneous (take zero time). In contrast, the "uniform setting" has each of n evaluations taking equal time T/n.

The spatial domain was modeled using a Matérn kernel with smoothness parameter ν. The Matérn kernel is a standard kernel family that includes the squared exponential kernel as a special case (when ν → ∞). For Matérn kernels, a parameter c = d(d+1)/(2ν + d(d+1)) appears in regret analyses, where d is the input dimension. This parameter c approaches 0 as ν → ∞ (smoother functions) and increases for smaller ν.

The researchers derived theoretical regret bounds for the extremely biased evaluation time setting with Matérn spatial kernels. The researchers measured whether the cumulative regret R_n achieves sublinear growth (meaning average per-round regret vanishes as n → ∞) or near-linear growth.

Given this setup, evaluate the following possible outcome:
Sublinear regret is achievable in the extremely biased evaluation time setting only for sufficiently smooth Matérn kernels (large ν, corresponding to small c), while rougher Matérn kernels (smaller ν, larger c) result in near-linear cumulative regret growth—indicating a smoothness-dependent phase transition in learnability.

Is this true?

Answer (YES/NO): NO